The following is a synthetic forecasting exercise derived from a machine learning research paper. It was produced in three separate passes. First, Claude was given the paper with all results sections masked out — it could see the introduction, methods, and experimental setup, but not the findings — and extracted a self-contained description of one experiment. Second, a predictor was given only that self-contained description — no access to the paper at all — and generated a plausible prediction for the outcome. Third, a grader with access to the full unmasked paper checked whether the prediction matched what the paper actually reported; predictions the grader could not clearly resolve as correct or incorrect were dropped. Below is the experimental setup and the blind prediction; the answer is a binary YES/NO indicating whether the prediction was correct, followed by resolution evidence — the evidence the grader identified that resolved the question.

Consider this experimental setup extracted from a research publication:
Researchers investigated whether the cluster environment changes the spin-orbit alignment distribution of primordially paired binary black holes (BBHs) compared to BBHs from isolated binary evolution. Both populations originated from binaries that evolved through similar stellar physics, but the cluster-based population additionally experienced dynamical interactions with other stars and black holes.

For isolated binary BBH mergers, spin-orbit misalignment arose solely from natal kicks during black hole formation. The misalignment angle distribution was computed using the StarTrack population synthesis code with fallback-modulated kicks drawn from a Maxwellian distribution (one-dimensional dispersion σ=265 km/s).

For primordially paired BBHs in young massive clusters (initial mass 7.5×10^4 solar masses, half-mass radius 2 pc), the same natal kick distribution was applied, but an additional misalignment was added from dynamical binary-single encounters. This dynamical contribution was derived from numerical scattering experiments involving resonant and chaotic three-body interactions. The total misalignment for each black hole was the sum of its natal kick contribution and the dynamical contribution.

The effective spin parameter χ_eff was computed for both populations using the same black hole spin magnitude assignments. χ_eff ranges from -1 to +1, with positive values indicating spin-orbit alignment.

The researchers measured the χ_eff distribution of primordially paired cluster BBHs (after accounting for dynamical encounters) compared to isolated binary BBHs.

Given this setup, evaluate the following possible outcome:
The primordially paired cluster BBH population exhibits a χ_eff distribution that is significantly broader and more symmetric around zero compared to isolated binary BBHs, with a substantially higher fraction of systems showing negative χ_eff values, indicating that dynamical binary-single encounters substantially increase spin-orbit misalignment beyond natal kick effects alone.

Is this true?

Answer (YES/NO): NO